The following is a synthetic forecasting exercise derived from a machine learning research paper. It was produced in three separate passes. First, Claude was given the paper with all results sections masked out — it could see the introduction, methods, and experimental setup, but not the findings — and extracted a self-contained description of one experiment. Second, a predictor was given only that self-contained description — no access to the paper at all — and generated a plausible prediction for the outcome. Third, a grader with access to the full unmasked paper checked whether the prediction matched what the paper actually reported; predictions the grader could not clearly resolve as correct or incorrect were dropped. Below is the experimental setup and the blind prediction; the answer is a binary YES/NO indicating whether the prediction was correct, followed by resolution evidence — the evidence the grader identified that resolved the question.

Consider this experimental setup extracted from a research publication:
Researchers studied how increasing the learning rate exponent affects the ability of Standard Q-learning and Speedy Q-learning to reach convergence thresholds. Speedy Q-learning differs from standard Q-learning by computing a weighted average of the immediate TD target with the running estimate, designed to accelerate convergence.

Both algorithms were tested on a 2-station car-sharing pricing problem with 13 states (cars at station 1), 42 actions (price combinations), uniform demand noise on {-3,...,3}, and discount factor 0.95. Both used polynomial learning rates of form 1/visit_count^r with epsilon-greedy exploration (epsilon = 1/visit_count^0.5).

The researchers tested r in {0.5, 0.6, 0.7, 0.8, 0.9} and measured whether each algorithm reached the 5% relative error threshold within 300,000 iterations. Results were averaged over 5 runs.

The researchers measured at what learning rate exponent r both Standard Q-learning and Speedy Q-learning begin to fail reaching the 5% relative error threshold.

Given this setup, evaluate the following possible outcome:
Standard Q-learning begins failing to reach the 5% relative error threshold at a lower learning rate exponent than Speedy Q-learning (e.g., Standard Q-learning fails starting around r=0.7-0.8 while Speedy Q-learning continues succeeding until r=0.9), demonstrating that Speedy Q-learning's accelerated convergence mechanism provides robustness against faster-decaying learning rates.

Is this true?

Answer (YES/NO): NO